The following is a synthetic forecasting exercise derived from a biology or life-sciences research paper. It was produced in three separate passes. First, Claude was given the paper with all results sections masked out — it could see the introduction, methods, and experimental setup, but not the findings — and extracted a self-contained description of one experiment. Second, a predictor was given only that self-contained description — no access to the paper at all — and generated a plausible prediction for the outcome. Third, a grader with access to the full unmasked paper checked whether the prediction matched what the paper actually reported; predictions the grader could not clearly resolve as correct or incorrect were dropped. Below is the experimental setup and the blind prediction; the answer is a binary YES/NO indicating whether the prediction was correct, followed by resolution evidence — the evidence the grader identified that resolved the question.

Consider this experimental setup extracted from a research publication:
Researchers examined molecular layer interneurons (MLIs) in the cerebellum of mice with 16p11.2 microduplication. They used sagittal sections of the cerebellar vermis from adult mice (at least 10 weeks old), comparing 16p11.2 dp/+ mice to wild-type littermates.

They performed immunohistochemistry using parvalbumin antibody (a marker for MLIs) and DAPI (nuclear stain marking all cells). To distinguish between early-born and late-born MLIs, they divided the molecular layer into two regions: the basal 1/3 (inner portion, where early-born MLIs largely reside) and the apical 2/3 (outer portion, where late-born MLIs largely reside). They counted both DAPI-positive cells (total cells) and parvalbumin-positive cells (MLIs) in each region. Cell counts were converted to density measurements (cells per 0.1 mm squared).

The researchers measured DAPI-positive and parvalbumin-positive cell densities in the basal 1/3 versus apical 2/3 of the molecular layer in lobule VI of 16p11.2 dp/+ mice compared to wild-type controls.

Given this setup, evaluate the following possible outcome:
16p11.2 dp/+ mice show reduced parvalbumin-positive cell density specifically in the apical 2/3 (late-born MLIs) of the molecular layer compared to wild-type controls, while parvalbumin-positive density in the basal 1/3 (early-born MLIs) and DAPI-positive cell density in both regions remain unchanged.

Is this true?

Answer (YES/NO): YES